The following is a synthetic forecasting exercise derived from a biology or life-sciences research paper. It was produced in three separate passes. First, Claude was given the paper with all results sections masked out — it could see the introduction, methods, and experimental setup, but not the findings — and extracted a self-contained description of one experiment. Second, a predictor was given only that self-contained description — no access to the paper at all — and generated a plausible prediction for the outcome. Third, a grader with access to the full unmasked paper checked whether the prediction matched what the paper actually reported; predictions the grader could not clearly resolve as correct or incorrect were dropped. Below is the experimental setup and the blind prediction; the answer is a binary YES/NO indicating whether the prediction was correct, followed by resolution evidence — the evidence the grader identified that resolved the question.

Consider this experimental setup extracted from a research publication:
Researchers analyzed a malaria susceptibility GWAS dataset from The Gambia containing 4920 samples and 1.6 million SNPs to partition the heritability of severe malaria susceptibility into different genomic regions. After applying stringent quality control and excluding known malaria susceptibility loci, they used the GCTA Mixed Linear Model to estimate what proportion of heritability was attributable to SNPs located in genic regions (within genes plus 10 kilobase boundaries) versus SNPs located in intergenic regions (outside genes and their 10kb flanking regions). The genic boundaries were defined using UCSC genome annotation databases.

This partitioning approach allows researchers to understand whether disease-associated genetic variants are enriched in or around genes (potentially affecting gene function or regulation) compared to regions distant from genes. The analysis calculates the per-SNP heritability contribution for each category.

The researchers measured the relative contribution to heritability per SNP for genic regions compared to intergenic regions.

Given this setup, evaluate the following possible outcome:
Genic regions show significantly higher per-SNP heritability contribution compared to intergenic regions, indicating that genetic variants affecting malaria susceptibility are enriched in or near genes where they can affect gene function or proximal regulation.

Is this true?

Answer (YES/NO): YES